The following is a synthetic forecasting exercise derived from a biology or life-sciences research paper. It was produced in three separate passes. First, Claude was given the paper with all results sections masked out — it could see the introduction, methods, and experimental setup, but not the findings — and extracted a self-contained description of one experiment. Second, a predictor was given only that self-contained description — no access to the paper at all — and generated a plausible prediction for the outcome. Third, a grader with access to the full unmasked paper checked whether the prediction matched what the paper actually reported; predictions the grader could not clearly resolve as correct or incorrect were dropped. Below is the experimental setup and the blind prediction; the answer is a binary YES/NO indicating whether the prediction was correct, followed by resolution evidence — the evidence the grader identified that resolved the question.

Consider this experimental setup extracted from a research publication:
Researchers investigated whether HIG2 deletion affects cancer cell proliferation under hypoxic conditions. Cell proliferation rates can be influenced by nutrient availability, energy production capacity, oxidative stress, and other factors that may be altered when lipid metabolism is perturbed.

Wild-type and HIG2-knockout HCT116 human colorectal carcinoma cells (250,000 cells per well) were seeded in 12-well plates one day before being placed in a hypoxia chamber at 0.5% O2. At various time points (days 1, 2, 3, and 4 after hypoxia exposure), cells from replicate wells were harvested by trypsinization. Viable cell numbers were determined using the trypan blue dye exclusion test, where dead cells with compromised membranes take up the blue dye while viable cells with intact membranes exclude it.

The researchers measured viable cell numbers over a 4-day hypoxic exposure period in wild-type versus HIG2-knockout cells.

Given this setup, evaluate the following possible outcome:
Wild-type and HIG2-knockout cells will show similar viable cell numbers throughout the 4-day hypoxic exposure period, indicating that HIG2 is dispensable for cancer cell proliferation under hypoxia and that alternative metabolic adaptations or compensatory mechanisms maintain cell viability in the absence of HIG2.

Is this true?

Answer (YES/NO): NO